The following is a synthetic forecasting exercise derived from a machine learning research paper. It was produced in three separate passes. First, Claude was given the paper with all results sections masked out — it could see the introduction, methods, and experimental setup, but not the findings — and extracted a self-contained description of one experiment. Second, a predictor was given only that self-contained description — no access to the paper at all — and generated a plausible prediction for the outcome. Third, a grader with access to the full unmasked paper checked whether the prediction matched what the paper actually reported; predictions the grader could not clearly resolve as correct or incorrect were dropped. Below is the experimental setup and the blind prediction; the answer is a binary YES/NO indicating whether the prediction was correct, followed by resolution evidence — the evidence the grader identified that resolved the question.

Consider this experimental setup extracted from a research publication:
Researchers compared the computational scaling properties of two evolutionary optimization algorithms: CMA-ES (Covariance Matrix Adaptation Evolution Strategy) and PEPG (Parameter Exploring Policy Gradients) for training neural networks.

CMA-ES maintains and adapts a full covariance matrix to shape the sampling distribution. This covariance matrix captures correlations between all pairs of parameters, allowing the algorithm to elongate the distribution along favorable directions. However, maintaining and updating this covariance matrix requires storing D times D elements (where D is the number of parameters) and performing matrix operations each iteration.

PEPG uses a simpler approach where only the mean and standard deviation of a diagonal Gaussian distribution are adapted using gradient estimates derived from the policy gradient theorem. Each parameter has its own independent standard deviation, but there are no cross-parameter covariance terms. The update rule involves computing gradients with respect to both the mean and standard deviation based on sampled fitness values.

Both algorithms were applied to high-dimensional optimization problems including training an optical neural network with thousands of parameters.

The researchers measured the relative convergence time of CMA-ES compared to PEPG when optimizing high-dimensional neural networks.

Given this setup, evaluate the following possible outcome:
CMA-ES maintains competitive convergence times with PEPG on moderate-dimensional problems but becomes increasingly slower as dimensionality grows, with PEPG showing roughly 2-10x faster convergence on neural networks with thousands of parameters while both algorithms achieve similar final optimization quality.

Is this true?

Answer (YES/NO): YES